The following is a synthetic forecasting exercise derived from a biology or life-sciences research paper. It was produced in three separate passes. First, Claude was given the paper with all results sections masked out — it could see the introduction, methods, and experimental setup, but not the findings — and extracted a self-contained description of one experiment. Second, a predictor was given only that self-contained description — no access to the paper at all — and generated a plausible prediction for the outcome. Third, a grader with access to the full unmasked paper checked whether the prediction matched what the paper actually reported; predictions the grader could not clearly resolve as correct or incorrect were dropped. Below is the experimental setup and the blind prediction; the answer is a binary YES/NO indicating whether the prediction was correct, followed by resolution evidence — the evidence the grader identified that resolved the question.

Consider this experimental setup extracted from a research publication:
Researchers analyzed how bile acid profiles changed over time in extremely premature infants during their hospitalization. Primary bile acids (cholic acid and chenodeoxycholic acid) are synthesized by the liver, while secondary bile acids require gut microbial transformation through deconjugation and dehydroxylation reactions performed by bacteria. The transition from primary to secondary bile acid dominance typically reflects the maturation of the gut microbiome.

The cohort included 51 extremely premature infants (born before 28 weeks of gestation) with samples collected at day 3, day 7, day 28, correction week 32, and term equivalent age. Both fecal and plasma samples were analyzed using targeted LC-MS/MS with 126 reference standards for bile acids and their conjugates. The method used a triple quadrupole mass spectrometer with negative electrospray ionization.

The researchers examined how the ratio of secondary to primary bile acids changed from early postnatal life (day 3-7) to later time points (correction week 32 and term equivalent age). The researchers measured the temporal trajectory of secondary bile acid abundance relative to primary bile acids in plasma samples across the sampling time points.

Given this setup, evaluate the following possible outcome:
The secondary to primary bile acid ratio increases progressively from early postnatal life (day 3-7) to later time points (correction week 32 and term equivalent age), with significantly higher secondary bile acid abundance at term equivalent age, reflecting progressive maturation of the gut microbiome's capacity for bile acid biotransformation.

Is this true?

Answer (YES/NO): NO